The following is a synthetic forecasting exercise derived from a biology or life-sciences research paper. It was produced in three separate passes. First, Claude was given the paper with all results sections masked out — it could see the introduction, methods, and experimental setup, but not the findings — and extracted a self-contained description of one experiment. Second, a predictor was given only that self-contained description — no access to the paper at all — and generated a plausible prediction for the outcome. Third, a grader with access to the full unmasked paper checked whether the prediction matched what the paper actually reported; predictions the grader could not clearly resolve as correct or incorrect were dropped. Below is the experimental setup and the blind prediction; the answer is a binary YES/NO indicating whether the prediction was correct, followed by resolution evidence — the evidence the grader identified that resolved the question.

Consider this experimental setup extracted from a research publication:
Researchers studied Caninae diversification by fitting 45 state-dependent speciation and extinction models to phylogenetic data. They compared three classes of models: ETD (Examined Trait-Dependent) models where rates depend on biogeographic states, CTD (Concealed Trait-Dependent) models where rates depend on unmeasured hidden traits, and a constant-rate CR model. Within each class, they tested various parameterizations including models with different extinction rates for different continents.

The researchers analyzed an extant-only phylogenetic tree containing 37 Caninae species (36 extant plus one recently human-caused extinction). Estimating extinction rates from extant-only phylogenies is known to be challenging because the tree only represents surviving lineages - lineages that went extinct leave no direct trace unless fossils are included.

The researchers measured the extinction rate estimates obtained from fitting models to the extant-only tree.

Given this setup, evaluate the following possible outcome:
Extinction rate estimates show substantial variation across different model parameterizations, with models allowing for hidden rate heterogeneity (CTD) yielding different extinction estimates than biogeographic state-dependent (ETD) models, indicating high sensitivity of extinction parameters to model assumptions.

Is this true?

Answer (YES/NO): NO